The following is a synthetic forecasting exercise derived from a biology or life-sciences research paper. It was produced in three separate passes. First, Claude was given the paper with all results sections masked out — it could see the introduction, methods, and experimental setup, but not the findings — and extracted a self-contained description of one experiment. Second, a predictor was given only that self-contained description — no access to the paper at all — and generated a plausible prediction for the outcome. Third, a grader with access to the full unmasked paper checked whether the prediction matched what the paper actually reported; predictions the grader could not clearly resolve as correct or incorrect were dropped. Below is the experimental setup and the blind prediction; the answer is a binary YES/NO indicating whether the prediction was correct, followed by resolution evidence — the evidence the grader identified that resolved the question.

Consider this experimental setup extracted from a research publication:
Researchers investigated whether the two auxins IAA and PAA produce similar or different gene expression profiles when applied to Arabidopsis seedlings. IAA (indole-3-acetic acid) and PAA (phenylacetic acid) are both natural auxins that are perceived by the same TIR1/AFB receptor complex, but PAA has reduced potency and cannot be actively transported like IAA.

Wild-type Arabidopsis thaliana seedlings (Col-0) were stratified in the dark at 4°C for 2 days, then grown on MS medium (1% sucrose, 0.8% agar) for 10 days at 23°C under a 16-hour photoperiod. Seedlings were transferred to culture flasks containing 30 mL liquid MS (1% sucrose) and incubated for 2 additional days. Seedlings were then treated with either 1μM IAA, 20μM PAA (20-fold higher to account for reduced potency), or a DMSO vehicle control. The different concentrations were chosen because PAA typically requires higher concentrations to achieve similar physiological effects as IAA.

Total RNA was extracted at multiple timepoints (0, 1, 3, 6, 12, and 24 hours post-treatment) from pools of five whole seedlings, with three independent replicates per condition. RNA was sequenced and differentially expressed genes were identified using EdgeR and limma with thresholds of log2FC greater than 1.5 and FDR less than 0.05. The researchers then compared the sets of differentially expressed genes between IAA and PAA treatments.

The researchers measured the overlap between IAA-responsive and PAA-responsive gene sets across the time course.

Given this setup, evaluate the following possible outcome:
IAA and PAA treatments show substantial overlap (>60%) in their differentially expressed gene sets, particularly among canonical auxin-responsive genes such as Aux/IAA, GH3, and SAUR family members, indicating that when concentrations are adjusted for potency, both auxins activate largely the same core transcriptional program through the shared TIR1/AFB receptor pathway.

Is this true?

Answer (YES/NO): NO